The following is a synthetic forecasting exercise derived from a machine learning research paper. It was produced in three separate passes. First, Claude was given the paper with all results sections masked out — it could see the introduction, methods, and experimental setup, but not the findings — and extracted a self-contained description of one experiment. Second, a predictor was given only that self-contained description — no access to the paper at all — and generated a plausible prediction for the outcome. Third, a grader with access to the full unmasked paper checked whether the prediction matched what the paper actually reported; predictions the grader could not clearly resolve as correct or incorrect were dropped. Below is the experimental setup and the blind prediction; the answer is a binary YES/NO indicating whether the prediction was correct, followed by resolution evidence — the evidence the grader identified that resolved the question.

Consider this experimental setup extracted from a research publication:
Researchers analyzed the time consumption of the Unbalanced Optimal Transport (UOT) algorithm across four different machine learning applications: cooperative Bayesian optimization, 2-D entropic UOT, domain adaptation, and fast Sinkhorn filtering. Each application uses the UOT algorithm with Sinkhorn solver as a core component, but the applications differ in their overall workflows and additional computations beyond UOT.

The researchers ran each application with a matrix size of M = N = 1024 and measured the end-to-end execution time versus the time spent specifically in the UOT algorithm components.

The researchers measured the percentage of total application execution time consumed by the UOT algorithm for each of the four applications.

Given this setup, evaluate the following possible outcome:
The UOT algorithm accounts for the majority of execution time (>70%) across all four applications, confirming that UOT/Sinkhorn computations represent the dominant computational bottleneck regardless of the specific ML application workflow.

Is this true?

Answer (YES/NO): NO